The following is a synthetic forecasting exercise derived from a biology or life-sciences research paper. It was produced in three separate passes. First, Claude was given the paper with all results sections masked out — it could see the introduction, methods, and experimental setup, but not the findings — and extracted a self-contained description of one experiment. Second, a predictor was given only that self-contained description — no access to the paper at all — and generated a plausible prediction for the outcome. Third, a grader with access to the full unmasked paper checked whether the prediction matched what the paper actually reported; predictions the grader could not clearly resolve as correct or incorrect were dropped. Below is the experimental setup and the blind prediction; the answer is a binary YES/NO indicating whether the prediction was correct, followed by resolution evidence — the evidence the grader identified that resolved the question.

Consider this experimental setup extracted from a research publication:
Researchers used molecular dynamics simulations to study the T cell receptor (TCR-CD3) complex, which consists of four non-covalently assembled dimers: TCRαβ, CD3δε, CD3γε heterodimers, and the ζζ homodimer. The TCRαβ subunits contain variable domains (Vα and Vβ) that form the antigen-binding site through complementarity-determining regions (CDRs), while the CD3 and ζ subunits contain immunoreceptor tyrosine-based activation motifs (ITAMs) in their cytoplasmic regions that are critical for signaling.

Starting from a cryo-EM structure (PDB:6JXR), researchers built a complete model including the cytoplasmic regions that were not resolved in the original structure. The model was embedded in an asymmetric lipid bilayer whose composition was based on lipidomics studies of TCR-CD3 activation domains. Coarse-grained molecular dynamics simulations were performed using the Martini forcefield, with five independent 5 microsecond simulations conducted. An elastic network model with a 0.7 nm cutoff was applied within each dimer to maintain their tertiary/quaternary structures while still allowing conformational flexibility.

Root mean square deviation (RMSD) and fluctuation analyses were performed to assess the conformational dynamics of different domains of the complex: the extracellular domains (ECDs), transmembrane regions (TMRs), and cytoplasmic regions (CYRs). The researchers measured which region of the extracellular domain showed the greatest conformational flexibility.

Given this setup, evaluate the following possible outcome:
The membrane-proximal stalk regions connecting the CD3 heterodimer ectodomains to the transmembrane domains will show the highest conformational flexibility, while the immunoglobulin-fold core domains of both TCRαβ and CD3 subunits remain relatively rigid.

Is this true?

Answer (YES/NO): NO